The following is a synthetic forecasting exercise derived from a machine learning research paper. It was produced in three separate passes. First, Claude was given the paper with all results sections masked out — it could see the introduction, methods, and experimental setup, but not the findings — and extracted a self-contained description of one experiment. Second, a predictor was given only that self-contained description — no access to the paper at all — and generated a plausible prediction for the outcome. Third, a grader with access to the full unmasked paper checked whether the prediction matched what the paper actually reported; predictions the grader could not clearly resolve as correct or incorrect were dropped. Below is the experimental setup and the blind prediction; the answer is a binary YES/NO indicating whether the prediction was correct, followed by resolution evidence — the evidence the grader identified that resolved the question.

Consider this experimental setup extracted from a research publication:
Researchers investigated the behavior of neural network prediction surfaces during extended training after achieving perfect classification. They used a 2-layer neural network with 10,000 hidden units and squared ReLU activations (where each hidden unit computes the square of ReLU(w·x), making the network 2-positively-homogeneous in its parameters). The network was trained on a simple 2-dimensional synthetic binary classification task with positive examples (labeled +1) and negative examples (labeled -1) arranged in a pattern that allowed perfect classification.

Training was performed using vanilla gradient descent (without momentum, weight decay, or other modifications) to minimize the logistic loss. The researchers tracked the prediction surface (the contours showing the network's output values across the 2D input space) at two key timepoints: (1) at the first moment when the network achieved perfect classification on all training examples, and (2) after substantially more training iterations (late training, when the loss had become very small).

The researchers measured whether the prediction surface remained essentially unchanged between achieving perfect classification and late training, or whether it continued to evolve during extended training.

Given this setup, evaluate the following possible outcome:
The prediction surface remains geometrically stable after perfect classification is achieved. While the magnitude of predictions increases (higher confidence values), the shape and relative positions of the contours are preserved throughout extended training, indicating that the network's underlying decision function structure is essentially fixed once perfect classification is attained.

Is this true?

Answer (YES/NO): NO